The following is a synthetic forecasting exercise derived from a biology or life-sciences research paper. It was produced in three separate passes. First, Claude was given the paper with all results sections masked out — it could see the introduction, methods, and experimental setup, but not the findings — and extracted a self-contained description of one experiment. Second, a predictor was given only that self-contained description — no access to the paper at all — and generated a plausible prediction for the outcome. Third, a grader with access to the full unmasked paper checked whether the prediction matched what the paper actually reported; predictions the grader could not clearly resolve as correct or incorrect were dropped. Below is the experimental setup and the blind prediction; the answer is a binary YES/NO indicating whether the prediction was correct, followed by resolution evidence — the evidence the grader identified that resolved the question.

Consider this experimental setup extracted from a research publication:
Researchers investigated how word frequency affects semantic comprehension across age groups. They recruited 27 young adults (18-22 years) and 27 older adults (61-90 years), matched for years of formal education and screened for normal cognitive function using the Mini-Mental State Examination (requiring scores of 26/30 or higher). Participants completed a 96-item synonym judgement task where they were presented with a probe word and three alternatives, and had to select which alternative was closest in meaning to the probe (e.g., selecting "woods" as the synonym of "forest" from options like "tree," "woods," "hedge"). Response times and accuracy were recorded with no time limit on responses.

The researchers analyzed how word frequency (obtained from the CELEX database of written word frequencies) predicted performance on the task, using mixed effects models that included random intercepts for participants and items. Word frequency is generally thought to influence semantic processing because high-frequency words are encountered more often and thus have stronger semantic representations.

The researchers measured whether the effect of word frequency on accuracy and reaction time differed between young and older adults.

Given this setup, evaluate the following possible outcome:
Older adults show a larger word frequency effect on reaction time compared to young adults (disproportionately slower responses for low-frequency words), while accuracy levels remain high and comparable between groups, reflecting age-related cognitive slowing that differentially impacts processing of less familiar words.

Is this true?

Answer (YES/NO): NO